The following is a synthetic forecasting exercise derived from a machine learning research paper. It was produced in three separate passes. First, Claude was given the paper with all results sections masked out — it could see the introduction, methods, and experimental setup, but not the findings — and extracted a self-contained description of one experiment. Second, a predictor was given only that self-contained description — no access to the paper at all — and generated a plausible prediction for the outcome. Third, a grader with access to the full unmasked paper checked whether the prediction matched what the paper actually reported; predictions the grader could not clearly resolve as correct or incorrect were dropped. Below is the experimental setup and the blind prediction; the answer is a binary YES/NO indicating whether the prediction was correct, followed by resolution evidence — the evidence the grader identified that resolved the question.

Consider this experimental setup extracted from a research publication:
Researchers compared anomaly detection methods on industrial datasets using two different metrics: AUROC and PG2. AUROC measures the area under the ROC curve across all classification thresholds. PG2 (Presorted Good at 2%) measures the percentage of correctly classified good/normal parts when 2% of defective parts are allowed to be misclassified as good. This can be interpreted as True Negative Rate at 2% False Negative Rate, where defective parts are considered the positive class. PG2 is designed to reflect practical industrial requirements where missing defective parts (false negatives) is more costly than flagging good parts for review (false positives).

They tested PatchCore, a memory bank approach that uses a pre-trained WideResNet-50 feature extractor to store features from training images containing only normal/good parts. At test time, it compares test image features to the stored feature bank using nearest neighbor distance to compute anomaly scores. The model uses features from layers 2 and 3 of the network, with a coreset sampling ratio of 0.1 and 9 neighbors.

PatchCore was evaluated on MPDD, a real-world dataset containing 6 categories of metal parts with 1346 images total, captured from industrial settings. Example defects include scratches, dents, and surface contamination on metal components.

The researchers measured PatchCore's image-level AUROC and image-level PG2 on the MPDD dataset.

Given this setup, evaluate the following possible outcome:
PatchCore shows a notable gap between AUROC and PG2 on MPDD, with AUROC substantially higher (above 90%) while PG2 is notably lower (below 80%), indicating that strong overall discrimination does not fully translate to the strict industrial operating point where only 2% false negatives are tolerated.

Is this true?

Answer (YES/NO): YES